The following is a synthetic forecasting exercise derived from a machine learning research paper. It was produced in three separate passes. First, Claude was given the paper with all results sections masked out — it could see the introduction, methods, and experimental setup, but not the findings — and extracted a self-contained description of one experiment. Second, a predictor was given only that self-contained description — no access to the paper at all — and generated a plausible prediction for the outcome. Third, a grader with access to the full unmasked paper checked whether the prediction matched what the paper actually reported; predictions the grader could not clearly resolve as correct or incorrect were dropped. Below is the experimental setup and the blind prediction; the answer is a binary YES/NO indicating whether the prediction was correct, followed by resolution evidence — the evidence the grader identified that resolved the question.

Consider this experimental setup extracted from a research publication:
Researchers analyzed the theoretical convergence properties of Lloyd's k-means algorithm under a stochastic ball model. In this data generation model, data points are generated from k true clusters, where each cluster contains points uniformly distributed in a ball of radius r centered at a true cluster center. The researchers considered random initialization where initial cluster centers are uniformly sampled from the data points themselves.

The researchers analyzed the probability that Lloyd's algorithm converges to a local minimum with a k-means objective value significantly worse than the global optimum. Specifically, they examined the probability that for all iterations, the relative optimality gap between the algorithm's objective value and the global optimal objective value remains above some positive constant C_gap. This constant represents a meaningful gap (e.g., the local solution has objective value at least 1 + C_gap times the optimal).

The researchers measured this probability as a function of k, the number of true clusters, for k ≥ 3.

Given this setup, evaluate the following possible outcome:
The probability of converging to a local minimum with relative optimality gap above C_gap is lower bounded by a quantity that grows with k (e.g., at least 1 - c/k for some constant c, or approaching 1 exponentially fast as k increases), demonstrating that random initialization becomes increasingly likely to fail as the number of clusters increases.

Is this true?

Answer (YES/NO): YES